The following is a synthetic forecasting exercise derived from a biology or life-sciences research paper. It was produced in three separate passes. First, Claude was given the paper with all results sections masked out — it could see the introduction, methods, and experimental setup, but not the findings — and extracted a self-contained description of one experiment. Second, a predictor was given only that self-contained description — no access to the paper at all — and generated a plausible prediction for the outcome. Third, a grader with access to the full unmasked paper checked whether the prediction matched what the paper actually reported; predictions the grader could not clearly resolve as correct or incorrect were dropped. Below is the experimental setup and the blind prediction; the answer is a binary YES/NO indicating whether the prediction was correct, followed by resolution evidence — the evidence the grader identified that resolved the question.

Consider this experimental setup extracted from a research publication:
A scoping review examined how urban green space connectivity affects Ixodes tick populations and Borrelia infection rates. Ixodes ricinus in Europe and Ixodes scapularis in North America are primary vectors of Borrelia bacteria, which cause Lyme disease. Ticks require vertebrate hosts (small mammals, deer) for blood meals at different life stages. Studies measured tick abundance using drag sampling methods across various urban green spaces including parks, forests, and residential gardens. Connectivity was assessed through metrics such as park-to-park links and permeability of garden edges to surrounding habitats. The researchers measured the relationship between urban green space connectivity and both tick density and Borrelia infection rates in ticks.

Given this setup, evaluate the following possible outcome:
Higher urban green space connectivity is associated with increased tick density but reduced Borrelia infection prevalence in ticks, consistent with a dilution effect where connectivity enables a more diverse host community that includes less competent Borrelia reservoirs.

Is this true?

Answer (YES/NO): NO